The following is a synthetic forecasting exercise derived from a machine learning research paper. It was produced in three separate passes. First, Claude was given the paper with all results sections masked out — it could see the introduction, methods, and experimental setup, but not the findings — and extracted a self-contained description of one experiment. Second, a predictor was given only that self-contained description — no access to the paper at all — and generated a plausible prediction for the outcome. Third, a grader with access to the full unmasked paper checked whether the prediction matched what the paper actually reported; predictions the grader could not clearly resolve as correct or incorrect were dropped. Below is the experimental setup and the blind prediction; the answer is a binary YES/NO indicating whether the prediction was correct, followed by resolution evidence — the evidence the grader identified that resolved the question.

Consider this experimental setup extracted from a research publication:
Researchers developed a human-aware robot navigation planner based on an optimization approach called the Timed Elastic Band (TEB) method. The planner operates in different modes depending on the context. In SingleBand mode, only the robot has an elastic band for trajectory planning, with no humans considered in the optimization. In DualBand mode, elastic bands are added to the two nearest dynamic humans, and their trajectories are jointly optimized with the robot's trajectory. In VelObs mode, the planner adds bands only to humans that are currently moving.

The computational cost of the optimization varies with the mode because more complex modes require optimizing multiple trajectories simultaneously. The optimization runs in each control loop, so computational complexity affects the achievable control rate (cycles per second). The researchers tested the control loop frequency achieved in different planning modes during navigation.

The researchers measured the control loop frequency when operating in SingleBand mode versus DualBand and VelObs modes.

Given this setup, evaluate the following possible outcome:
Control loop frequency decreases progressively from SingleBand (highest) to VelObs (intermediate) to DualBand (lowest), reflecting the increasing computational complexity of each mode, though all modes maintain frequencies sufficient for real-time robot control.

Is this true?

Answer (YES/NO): NO